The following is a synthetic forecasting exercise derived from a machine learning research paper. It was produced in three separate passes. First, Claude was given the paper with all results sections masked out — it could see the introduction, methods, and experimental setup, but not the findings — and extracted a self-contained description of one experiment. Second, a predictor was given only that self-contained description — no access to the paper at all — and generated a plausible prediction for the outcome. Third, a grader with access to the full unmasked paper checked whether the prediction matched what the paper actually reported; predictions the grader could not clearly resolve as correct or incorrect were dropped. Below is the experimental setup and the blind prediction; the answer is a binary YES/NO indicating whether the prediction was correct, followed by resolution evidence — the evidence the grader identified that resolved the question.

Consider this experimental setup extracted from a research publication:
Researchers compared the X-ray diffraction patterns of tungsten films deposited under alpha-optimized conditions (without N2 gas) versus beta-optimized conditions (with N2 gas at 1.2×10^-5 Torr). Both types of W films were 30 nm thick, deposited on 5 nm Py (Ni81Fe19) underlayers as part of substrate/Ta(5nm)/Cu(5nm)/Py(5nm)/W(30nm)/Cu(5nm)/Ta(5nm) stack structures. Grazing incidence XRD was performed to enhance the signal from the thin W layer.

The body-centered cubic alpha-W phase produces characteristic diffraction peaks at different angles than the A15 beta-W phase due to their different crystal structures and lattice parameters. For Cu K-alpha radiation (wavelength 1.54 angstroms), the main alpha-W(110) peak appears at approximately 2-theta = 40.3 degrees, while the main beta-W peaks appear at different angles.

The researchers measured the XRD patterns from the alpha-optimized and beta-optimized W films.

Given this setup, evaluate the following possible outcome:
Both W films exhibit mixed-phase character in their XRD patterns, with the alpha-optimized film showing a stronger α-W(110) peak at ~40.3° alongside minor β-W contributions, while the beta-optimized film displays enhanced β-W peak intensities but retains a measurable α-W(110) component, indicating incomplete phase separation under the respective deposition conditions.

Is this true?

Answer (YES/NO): NO